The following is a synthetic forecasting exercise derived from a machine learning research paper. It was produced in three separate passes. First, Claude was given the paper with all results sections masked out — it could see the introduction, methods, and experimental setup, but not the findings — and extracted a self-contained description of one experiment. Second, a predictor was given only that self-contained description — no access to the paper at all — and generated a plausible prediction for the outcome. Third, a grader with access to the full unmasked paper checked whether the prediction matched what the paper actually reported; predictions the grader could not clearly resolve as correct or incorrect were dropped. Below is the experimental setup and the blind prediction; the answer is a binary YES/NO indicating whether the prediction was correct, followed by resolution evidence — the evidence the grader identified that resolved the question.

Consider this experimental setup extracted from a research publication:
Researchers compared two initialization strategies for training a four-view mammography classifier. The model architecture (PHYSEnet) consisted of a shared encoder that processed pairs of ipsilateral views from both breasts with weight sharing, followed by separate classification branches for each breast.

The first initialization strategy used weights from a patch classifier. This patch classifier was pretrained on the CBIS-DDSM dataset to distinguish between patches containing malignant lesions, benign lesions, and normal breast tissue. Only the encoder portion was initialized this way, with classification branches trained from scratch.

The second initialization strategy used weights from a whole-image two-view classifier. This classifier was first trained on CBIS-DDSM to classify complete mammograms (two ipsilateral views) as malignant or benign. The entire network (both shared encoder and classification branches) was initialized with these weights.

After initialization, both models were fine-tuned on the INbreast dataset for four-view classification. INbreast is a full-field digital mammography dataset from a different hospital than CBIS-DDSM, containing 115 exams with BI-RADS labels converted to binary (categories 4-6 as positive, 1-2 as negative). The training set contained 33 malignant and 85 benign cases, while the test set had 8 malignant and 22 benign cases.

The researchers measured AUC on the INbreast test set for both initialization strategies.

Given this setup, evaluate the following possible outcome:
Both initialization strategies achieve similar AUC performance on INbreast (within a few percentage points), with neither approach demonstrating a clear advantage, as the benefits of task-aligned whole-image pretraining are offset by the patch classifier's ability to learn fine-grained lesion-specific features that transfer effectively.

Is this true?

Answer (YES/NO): NO